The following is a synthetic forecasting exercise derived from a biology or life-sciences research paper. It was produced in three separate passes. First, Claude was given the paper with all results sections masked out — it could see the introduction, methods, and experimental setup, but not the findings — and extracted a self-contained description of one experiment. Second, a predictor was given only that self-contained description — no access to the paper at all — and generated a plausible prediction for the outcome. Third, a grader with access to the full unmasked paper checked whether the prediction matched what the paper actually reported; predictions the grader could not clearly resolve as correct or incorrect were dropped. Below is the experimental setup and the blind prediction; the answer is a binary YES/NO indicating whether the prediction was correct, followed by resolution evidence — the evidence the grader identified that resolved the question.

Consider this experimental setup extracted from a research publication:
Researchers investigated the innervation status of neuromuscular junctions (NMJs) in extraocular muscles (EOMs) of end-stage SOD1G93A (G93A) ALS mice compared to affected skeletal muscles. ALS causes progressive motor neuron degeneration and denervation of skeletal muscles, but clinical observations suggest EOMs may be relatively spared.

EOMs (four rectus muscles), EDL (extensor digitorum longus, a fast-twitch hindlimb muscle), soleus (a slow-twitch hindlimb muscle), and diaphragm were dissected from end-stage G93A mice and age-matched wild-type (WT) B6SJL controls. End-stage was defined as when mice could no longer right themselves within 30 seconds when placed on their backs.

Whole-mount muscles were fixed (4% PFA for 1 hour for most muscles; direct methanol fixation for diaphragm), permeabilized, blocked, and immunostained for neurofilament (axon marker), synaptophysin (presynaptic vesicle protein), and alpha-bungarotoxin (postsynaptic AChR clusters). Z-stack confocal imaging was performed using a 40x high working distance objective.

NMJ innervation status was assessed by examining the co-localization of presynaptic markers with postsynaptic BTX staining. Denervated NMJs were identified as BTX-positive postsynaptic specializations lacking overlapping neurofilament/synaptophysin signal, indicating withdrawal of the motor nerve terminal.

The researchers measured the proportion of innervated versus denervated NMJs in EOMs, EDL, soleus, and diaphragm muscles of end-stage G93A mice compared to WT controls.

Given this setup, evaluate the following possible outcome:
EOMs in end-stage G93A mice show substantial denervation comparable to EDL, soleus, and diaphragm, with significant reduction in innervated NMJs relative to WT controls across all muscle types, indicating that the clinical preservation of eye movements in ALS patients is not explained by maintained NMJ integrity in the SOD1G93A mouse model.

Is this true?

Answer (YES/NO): NO